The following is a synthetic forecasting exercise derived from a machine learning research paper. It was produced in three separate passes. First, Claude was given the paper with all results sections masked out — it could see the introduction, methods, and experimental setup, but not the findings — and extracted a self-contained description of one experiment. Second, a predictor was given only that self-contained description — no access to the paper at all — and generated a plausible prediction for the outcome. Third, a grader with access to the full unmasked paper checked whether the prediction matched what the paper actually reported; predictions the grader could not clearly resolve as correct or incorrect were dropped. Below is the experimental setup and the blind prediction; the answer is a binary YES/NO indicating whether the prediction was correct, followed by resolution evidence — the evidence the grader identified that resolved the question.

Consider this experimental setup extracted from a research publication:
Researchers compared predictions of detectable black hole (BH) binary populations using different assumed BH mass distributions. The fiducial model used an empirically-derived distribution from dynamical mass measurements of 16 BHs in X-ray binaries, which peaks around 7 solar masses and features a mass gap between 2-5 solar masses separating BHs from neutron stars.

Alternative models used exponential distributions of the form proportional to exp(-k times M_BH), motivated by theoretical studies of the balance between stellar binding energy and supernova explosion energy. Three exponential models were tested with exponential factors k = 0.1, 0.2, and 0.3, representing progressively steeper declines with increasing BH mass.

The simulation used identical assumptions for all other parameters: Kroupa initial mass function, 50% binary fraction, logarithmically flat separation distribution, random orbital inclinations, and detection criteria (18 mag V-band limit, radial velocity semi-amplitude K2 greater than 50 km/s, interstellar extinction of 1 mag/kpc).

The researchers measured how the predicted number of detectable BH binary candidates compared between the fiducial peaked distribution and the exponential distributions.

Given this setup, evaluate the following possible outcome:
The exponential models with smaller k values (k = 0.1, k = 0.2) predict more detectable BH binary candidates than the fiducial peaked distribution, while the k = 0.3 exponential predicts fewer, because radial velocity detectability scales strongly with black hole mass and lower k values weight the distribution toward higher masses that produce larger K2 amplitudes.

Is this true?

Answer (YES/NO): NO